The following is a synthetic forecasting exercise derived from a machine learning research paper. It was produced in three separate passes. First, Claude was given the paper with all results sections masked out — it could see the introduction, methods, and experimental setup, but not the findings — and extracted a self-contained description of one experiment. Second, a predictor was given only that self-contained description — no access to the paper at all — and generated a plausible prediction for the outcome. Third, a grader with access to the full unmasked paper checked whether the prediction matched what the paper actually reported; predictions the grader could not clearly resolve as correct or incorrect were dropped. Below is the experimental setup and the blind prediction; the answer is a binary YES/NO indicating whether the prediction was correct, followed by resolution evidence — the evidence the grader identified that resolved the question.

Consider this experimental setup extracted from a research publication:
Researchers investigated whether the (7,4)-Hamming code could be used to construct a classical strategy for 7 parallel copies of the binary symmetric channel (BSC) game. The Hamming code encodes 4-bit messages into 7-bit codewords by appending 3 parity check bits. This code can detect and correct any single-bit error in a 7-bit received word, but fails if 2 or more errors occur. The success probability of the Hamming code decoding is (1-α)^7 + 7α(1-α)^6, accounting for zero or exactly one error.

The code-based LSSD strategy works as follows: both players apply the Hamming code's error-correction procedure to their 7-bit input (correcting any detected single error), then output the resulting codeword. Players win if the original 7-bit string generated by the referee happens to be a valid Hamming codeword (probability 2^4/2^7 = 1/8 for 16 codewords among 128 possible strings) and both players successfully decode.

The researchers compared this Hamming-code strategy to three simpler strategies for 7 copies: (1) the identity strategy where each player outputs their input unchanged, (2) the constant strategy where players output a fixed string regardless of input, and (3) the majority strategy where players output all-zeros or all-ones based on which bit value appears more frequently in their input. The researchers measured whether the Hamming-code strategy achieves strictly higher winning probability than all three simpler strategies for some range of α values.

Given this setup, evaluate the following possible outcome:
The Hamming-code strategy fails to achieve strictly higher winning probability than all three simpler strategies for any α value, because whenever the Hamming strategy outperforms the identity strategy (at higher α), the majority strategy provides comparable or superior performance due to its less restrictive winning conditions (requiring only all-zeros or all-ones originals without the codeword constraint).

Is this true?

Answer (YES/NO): NO